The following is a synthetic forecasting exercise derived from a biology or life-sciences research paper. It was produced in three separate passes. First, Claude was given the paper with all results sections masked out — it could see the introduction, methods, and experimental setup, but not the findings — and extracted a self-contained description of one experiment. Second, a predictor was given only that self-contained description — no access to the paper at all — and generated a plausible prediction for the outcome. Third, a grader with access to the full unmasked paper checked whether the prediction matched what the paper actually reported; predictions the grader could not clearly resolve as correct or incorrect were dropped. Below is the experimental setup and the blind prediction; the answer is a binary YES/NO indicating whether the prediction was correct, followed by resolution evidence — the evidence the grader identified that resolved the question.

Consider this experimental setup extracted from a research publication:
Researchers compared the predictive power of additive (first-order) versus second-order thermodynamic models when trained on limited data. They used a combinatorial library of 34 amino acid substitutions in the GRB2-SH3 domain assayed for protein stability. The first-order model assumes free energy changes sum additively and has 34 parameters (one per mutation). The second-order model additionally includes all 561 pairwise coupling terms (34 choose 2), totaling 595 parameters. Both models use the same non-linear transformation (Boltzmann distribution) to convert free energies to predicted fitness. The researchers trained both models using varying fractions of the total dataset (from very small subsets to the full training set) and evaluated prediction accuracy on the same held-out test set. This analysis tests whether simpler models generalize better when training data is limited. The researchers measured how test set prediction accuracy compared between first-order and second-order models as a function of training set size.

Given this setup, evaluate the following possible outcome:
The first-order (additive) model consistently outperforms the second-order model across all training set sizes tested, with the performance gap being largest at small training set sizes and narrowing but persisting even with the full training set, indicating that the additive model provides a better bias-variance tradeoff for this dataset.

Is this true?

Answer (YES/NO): NO